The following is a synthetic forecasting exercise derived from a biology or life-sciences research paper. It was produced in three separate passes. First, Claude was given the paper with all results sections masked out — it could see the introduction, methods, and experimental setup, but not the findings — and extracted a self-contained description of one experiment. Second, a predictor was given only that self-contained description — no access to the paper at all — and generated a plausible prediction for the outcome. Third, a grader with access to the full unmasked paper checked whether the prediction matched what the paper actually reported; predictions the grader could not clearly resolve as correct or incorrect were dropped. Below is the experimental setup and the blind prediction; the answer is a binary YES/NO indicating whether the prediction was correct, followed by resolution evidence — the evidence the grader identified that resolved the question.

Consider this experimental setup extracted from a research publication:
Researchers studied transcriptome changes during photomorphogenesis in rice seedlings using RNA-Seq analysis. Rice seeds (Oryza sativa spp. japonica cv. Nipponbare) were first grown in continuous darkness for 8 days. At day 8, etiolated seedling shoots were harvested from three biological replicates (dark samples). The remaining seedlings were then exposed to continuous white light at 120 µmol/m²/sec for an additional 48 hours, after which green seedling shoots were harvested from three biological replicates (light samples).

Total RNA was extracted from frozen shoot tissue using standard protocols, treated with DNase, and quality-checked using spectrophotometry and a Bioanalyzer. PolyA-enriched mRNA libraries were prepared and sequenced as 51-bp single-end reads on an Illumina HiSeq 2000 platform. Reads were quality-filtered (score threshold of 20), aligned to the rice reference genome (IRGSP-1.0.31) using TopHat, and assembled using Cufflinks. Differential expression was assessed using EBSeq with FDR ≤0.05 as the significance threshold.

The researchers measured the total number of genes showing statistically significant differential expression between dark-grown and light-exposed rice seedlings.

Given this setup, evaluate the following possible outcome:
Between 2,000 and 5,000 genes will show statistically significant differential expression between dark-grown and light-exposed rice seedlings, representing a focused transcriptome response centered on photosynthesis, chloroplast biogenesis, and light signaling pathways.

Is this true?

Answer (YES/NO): NO